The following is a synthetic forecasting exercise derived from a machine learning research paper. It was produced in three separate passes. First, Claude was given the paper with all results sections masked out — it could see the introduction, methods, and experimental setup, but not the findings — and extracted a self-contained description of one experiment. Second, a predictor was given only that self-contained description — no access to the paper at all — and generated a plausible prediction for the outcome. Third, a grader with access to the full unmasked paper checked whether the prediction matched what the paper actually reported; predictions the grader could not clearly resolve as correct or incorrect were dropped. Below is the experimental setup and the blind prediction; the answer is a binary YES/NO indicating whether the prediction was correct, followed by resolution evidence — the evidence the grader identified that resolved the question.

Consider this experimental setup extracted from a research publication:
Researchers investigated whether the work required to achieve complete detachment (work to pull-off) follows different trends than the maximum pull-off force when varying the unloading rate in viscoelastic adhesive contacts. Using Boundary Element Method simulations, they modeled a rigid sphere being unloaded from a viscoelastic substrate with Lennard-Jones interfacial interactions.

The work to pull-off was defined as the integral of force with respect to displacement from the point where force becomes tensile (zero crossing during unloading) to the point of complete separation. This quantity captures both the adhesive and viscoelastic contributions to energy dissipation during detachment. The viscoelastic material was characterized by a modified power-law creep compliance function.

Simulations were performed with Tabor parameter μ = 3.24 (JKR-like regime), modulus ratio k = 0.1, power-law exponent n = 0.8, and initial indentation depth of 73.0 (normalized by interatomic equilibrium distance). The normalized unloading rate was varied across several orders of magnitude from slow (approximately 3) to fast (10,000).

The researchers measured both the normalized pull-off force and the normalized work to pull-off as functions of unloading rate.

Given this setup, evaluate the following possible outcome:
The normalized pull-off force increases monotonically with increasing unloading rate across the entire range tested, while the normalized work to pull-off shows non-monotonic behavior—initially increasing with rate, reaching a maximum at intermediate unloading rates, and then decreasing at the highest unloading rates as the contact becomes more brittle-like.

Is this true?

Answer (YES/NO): YES